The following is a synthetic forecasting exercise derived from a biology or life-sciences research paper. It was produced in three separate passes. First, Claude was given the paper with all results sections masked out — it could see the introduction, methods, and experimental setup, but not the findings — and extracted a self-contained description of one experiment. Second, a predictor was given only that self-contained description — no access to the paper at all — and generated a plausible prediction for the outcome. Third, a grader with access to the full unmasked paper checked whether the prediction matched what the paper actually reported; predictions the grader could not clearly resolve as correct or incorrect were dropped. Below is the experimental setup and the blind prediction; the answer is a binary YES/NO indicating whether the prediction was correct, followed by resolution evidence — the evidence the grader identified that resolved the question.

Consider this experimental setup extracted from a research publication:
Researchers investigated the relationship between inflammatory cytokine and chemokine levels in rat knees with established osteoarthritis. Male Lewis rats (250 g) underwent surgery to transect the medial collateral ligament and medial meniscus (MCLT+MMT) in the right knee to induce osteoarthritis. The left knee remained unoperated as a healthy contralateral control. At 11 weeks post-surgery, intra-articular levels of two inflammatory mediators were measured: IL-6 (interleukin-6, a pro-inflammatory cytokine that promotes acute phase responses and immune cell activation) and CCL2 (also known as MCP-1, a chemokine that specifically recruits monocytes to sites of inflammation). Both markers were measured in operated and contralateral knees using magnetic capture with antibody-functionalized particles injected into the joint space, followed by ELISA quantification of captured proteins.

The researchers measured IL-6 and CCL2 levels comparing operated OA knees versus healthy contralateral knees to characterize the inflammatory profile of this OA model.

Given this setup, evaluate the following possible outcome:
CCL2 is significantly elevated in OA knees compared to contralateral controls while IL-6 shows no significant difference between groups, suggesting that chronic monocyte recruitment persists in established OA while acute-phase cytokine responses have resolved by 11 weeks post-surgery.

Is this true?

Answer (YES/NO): NO